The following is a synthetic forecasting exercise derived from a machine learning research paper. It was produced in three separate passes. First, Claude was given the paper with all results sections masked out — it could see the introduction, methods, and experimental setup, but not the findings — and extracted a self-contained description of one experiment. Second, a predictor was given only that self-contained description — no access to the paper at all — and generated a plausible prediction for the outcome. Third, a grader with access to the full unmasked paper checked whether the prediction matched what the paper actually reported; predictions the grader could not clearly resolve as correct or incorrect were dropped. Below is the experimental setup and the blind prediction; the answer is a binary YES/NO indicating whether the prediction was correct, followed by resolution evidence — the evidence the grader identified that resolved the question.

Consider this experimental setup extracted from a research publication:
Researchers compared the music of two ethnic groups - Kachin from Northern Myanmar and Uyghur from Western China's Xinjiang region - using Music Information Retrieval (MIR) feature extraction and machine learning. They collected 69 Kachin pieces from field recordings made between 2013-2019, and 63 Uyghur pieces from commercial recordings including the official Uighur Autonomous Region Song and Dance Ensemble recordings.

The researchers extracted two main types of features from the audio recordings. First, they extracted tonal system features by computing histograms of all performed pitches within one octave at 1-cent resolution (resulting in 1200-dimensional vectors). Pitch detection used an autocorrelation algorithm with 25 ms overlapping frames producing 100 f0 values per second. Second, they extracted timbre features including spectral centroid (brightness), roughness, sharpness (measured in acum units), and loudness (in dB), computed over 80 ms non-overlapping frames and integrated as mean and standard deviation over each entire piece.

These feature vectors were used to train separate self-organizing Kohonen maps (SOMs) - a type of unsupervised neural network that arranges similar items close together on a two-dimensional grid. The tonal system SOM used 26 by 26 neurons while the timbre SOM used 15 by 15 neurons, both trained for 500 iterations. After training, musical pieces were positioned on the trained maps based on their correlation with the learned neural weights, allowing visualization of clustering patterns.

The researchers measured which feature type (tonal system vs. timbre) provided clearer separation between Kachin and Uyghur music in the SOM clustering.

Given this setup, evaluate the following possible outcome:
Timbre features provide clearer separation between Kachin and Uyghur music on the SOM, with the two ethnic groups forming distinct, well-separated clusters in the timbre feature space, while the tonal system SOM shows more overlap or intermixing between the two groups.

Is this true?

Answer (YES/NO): NO